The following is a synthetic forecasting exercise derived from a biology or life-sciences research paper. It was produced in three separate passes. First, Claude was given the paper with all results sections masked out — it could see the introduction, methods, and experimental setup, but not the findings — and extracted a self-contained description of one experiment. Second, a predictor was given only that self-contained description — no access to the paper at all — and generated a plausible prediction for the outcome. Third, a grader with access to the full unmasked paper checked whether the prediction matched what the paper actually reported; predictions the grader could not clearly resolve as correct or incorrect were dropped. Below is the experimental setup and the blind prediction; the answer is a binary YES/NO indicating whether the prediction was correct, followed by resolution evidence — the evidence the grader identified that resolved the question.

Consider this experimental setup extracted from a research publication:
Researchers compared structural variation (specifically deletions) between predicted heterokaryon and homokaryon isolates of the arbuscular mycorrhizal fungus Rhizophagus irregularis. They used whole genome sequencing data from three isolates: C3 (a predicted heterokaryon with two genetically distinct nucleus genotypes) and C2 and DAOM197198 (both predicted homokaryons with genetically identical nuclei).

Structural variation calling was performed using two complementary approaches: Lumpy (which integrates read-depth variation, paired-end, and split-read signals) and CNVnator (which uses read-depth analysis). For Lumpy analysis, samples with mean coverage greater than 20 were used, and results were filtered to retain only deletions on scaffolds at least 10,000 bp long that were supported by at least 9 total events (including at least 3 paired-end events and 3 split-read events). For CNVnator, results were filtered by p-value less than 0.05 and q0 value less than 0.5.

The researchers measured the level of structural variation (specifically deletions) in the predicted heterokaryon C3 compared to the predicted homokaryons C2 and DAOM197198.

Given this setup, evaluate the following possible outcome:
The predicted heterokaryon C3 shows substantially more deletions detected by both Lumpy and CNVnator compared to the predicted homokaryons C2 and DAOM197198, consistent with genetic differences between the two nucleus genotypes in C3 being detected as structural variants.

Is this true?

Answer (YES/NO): YES